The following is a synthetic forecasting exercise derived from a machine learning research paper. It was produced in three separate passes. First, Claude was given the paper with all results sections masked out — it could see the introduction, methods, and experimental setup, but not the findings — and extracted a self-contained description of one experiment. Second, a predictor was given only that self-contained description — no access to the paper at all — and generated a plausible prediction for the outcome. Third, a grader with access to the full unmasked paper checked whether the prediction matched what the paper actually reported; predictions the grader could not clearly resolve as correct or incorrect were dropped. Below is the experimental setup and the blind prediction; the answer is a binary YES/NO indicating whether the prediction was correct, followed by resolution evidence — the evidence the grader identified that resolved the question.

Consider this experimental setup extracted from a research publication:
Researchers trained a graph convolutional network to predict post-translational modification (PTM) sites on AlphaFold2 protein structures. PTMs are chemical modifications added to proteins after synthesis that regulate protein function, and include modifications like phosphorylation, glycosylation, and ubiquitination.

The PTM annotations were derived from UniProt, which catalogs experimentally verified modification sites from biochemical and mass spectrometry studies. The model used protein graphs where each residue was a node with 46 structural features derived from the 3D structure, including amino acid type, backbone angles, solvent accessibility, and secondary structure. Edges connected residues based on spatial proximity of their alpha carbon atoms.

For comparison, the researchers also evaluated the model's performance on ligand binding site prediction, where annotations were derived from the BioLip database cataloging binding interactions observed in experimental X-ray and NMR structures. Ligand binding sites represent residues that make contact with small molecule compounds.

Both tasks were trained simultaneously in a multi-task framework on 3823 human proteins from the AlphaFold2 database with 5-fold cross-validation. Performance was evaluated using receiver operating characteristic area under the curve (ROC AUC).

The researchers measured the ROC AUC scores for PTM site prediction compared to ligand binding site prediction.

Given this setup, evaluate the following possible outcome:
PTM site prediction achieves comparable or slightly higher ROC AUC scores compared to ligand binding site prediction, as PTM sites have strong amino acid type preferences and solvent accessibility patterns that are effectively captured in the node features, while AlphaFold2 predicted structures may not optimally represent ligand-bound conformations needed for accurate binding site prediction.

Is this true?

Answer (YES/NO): YES